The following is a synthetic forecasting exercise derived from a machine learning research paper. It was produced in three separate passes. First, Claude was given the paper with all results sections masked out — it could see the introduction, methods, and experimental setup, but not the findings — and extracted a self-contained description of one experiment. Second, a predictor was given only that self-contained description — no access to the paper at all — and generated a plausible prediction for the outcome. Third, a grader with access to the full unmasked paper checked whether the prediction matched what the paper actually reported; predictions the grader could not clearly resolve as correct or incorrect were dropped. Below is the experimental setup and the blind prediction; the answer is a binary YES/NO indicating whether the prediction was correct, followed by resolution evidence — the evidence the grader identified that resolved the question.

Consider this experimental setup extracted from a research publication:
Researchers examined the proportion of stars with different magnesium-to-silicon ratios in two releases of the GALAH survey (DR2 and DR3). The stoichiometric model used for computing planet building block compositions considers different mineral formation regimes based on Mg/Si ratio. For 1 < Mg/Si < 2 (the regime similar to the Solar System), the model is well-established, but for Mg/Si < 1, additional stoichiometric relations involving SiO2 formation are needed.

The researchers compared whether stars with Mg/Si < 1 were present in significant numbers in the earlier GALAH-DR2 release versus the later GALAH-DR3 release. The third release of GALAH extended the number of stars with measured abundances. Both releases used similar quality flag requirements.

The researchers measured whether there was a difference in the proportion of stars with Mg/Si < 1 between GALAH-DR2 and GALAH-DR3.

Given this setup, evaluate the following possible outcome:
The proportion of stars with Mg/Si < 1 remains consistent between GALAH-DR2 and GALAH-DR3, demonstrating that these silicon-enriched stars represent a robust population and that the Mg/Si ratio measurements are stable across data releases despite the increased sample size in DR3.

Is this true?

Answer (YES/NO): NO